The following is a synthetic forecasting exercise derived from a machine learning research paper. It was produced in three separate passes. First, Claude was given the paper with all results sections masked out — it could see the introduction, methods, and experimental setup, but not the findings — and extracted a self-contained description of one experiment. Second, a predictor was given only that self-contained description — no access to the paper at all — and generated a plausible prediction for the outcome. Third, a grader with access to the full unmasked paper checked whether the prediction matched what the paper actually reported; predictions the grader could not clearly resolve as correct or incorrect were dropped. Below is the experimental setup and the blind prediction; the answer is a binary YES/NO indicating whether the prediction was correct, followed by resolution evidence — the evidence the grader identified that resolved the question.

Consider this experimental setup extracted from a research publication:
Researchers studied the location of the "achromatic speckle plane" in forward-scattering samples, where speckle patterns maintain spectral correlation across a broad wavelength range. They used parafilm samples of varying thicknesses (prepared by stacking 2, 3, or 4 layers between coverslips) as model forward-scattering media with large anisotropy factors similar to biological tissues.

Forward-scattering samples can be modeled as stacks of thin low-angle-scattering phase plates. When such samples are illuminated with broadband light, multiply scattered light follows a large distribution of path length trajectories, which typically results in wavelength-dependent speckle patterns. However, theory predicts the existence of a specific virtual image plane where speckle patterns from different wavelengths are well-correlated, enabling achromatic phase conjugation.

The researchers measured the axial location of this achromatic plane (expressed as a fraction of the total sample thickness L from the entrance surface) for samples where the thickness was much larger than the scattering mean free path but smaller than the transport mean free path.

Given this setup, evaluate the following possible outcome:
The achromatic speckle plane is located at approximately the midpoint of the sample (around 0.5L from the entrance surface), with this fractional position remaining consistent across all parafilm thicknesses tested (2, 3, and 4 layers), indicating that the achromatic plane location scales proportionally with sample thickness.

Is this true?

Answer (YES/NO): NO